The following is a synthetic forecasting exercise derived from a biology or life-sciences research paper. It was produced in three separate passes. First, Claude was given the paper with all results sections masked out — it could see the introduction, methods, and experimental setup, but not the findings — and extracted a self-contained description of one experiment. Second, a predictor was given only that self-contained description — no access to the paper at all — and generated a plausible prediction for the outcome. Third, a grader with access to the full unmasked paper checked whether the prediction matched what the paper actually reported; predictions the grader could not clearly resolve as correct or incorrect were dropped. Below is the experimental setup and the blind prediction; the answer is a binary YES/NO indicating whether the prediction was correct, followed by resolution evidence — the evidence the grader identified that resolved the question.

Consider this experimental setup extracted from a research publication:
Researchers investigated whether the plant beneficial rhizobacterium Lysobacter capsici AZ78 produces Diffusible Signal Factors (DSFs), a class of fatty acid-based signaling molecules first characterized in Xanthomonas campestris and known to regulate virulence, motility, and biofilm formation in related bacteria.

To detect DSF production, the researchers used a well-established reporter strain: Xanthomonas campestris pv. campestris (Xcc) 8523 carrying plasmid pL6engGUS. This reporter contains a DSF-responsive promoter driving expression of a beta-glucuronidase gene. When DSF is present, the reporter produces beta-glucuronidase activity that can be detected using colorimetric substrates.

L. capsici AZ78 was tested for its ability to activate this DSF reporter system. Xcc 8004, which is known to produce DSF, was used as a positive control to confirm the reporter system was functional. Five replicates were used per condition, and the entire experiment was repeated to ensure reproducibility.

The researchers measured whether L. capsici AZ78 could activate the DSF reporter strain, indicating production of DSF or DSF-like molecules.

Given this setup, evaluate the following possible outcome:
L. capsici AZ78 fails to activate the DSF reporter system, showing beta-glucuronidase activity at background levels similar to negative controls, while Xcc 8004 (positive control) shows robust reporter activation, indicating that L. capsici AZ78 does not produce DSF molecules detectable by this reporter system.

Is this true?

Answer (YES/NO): NO